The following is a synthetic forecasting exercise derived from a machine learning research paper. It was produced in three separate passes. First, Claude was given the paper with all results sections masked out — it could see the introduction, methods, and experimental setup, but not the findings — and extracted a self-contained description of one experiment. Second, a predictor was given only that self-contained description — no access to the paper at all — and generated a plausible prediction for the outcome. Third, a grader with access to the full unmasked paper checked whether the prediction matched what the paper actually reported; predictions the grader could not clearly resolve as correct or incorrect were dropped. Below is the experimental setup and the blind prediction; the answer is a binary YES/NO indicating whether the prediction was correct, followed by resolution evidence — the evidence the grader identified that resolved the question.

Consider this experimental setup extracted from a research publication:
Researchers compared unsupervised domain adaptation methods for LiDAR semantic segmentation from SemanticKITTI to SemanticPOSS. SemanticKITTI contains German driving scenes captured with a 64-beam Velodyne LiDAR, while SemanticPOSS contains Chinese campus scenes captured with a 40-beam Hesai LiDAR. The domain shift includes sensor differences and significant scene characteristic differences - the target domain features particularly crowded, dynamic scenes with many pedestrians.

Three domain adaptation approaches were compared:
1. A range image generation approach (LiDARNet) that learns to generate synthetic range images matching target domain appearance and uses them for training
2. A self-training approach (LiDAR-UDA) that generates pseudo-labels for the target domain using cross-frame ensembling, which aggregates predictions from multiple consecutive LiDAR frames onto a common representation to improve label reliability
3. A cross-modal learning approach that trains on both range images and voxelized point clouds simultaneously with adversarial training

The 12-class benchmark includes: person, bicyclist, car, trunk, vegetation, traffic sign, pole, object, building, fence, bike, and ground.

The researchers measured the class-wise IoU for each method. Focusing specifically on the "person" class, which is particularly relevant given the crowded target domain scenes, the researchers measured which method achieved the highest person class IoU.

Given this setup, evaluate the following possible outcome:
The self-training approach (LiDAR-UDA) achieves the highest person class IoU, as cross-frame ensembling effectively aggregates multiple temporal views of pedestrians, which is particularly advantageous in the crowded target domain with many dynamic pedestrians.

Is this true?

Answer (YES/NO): YES